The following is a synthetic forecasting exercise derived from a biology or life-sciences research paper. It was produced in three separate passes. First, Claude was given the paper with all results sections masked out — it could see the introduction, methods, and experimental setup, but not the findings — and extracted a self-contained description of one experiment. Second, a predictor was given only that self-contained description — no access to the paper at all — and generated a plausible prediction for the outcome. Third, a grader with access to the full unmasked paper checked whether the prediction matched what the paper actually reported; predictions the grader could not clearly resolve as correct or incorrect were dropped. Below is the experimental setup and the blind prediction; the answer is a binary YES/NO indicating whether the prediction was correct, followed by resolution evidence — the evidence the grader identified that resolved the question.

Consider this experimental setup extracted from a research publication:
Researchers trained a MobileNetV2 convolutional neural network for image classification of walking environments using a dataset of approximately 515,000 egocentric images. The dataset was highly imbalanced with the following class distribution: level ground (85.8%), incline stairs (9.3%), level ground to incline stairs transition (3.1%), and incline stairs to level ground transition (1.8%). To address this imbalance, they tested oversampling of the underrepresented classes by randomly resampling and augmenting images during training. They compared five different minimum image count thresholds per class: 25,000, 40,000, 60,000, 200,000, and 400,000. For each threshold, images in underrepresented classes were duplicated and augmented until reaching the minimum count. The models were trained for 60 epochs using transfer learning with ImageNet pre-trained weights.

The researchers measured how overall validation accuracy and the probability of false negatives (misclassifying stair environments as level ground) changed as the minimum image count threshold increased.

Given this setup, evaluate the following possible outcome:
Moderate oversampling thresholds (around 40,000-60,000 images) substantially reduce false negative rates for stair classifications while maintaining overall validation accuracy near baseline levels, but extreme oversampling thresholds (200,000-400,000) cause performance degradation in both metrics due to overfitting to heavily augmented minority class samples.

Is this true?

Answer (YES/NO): NO